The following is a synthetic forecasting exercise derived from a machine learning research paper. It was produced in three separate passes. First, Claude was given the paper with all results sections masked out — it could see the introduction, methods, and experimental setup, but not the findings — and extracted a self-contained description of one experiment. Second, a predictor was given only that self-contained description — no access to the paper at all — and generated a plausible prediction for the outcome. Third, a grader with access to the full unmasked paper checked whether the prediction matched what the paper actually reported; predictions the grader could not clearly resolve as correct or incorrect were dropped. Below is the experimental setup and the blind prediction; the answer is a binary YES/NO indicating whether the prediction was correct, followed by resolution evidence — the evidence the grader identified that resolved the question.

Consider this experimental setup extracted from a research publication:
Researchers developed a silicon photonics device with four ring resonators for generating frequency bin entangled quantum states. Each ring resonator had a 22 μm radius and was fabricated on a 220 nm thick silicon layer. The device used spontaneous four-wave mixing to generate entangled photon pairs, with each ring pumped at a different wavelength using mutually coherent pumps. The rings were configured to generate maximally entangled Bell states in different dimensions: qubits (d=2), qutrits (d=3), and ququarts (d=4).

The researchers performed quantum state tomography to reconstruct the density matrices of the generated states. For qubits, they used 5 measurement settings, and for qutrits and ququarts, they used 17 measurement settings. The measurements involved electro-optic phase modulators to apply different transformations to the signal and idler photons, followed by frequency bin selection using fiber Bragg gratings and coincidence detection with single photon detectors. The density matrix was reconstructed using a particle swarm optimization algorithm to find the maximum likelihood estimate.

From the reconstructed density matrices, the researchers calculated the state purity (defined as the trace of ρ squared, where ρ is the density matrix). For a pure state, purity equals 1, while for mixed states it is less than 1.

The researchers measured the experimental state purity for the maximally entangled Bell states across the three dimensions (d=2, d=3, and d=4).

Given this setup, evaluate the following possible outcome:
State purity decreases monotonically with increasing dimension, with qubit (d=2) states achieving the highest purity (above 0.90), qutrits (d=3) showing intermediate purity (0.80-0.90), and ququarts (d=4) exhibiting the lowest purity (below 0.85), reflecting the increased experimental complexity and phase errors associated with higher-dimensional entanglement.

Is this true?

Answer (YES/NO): NO